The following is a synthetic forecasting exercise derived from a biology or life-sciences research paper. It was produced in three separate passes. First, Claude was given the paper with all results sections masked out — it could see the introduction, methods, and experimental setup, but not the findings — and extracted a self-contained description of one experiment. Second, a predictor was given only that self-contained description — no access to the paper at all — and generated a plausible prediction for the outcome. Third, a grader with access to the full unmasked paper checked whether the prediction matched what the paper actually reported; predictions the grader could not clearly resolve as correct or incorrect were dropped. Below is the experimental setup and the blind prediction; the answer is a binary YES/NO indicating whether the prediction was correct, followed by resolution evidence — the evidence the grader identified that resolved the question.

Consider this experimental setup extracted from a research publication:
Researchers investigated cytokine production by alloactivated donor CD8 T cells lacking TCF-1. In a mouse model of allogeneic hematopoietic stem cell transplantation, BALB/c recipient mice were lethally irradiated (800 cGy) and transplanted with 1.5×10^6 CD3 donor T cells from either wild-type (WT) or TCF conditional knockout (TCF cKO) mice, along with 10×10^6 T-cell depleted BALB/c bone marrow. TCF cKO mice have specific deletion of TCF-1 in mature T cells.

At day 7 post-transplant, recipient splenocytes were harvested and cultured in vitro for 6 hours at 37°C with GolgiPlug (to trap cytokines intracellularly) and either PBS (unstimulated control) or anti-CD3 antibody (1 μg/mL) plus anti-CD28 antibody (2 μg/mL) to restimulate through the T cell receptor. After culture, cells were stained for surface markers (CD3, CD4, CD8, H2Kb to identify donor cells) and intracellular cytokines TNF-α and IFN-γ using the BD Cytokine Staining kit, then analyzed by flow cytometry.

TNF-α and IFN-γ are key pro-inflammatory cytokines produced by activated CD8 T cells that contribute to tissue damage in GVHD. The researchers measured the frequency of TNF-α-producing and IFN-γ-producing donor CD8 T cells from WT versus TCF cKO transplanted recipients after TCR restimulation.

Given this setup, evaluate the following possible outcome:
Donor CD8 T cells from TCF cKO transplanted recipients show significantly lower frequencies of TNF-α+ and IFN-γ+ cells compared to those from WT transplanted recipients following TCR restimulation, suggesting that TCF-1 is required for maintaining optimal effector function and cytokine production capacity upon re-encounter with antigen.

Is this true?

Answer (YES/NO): NO